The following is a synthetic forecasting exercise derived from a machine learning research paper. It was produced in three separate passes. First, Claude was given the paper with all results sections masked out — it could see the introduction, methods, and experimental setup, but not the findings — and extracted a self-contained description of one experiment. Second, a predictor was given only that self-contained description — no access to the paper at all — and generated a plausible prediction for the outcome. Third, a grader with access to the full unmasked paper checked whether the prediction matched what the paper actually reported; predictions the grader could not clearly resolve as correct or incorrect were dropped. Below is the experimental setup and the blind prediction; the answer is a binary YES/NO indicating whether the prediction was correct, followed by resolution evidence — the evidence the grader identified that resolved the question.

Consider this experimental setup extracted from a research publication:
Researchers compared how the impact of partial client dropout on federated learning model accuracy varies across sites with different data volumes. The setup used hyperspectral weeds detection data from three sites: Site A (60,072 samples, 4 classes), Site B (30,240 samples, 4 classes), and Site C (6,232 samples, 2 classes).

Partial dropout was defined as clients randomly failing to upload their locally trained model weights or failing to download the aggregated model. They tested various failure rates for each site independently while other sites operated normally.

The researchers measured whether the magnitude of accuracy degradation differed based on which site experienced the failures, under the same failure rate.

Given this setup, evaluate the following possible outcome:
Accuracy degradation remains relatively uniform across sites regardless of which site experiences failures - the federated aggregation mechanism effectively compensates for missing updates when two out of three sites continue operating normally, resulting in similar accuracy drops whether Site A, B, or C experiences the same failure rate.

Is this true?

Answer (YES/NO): NO